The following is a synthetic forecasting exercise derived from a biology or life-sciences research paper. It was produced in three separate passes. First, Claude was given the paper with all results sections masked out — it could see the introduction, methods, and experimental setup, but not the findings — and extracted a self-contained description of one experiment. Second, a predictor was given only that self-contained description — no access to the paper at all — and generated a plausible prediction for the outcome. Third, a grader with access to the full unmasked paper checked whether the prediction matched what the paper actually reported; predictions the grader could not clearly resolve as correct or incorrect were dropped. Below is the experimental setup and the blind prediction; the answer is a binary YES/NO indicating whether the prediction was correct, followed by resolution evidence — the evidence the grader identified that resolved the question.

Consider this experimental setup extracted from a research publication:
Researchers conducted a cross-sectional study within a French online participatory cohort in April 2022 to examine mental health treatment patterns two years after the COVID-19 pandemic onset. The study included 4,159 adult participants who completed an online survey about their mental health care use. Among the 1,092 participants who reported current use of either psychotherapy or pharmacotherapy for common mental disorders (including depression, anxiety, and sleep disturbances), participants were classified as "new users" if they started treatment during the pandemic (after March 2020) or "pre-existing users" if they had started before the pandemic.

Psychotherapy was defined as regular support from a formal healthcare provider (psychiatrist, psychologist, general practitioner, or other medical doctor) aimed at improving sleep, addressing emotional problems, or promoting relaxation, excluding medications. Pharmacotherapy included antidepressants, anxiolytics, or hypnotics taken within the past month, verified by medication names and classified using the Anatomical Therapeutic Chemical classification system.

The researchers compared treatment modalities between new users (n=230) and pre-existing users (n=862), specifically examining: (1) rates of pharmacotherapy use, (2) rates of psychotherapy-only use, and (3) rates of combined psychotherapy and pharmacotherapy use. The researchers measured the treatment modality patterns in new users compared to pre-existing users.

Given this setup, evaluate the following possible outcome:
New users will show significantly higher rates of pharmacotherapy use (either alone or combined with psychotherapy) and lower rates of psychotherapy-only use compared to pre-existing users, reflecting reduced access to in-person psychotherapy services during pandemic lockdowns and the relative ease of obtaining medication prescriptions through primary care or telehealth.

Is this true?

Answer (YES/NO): NO